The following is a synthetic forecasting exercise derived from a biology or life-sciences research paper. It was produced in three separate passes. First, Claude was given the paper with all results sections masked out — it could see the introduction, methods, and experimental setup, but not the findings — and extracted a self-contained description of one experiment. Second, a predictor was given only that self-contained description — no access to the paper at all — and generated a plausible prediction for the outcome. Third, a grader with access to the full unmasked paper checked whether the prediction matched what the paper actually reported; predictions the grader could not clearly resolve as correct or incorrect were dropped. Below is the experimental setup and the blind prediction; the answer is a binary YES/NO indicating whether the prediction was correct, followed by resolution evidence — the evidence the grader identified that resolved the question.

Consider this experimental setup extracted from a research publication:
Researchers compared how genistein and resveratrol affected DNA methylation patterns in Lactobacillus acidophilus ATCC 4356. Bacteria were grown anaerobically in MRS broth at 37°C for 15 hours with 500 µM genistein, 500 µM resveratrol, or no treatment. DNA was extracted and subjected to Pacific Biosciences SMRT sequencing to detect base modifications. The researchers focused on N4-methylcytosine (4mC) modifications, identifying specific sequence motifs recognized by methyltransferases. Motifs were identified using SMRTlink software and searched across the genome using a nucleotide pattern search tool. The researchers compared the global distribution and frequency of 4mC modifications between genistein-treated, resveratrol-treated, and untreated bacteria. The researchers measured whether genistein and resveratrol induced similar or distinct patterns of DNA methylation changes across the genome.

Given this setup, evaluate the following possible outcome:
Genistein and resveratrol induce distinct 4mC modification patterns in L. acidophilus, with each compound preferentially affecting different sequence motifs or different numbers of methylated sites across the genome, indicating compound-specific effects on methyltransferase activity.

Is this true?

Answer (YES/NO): NO